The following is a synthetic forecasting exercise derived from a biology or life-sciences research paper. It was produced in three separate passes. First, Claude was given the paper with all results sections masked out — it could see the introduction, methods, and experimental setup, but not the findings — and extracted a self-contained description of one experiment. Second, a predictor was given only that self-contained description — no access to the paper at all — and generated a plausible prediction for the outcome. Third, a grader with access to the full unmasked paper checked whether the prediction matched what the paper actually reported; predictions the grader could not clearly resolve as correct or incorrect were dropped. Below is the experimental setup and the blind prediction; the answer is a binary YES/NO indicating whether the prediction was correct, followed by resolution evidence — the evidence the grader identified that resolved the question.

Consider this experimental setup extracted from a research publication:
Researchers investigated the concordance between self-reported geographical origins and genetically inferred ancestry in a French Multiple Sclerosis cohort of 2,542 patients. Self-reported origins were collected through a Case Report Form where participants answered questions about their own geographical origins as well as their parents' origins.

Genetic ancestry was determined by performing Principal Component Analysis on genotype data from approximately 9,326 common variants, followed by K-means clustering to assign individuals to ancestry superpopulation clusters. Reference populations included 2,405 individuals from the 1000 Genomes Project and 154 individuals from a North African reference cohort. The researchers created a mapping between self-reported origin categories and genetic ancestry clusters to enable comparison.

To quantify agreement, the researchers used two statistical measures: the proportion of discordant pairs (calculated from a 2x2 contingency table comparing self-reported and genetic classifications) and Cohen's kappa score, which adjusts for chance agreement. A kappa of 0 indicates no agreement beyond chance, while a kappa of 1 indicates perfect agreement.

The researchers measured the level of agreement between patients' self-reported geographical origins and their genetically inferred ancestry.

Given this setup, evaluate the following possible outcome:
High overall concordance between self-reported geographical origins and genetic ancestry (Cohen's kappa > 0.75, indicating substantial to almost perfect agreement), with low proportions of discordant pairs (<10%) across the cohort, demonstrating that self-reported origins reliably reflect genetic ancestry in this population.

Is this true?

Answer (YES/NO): NO